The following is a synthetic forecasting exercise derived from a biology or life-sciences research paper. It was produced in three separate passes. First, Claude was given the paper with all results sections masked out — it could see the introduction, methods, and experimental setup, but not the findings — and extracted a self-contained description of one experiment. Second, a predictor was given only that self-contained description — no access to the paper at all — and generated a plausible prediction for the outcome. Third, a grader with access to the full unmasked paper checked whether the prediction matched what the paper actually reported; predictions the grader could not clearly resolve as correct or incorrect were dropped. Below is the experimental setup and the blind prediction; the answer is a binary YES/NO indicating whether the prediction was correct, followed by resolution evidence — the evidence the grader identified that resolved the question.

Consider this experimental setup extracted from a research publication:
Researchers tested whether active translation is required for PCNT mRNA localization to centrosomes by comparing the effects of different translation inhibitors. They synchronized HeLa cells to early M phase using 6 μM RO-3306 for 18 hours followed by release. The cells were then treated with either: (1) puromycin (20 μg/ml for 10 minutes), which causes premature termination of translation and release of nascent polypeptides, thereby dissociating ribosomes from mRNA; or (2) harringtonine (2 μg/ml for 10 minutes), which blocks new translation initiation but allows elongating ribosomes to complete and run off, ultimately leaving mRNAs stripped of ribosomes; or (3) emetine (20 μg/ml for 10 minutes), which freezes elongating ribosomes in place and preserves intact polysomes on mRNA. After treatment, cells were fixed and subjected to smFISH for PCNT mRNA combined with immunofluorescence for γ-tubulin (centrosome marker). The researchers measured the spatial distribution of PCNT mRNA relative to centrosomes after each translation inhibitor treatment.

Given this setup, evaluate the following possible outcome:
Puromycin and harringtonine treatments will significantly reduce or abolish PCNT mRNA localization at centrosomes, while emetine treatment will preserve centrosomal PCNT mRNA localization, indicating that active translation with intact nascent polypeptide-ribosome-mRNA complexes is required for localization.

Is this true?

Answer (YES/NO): YES